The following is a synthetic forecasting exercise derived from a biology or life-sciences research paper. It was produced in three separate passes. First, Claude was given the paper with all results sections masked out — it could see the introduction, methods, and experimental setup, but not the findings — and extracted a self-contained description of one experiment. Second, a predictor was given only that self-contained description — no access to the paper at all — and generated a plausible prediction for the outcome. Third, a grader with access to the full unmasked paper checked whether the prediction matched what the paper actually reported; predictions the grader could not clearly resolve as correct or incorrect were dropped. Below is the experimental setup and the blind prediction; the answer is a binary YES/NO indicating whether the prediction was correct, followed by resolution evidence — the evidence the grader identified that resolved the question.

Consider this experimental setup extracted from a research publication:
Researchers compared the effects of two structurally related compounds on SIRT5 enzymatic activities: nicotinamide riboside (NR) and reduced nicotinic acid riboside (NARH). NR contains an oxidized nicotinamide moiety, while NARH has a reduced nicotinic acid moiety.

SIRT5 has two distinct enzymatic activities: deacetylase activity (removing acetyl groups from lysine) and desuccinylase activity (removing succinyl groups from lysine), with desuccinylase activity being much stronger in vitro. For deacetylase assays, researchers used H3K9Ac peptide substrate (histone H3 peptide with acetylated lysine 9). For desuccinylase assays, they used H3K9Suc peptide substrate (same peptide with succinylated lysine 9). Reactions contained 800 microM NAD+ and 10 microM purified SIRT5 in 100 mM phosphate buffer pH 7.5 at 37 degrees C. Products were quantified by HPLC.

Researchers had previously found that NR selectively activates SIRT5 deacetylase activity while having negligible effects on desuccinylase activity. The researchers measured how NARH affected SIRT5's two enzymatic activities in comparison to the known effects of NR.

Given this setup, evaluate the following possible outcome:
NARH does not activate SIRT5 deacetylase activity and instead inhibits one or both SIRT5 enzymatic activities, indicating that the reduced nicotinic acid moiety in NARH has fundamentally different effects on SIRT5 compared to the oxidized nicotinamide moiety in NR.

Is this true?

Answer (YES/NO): NO